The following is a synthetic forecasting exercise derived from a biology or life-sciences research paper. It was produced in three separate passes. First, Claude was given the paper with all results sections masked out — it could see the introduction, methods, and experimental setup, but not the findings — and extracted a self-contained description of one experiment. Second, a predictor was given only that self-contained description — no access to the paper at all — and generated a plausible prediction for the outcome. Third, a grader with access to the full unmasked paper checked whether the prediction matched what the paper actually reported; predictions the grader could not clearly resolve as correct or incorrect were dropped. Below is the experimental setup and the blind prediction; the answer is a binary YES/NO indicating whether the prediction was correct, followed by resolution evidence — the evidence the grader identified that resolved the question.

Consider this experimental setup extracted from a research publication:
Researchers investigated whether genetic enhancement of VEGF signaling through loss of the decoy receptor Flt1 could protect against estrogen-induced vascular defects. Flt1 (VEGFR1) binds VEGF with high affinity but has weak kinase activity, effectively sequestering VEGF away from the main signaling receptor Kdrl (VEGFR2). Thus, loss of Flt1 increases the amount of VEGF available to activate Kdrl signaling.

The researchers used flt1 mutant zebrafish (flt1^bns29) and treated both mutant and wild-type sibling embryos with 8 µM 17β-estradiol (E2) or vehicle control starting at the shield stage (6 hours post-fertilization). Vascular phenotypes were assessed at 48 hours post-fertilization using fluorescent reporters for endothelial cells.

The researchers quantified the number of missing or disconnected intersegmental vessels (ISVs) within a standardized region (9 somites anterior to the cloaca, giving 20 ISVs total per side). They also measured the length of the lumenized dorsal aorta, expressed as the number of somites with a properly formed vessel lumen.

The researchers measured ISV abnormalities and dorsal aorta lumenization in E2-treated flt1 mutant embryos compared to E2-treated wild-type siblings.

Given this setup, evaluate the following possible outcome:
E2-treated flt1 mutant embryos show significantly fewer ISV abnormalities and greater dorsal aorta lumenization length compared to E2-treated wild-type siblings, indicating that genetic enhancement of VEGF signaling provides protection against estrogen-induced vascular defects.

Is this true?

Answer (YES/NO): YES